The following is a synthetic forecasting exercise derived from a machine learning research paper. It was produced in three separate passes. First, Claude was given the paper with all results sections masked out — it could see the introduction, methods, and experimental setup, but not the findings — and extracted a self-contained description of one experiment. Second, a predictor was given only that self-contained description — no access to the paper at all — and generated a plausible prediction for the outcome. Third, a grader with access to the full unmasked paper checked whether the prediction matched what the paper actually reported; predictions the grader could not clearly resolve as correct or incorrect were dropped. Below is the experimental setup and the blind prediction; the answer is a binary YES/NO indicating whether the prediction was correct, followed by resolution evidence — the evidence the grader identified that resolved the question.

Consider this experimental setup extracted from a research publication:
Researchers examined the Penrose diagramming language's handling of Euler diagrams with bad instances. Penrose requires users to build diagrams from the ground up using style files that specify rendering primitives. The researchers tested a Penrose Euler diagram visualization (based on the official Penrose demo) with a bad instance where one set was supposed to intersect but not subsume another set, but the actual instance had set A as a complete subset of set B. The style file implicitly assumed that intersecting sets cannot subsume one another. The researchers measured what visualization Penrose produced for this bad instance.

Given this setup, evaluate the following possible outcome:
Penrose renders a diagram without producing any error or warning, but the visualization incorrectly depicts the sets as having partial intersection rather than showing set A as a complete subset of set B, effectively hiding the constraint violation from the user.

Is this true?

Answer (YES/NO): YES